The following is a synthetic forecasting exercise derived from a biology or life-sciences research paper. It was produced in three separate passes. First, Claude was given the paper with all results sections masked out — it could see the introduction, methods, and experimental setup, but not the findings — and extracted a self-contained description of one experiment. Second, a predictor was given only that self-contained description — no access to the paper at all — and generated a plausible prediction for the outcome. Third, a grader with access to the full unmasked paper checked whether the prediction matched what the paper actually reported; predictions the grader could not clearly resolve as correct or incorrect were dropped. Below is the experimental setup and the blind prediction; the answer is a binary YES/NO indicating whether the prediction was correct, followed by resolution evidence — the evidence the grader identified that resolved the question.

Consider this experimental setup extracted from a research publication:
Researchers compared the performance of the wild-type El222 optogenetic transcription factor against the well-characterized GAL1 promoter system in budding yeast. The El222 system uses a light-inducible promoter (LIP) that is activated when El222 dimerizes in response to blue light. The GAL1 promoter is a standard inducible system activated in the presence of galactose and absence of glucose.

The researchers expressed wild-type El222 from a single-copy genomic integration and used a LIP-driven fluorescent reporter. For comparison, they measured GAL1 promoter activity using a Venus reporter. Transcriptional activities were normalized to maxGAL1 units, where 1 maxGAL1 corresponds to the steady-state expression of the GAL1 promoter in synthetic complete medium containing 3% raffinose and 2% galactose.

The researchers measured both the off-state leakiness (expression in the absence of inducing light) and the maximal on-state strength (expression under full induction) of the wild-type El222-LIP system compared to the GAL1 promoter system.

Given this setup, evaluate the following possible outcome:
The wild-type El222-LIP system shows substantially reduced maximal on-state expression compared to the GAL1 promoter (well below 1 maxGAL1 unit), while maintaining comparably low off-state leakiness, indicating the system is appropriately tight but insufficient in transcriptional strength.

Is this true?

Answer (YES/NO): NO